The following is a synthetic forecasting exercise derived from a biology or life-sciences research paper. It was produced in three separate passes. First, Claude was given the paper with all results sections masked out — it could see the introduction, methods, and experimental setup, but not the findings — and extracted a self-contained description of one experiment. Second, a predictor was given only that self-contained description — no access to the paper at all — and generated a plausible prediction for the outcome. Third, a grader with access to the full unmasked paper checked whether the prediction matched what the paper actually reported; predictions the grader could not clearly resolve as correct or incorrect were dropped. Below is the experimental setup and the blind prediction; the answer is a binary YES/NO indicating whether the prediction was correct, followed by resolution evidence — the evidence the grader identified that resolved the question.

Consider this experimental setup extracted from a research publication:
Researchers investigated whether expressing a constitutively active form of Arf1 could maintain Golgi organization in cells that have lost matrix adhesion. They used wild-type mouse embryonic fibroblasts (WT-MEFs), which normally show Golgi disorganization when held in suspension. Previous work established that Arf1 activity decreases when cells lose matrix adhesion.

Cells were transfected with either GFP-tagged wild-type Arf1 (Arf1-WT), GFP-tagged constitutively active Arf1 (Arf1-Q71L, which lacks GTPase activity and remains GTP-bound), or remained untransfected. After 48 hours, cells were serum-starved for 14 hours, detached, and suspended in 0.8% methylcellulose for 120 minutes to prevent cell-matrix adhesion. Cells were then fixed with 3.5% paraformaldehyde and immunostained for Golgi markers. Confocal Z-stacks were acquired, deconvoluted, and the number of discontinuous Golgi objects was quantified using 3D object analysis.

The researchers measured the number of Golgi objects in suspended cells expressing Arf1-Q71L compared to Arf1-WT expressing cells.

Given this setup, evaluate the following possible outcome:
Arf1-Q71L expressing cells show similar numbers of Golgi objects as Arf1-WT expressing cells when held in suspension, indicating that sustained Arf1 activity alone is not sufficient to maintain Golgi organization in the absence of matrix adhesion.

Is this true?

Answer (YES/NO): NO